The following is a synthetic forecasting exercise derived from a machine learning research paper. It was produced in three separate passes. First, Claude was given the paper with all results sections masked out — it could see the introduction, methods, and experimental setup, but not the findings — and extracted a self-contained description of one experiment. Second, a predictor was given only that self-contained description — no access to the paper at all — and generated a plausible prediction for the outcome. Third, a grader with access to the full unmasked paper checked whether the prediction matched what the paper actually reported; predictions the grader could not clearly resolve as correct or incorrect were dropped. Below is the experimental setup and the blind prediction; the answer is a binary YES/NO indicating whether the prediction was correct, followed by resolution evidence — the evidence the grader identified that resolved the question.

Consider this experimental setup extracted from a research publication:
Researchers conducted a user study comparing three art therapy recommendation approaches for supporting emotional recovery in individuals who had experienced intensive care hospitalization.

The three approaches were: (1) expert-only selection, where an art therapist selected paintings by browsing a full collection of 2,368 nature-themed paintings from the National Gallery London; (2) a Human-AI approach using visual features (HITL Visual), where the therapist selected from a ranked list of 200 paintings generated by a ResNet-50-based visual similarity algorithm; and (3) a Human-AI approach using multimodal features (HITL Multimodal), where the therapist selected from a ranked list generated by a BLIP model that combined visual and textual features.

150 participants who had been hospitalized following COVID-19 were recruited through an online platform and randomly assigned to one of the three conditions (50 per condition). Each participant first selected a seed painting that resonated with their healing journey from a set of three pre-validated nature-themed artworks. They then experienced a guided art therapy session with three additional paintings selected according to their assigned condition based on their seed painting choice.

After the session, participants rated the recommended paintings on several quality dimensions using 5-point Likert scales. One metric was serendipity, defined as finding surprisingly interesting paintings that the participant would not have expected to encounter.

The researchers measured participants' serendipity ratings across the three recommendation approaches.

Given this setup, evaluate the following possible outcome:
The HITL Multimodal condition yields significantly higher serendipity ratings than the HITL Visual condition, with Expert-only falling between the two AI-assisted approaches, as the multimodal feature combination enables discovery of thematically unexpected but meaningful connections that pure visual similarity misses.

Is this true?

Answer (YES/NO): NO